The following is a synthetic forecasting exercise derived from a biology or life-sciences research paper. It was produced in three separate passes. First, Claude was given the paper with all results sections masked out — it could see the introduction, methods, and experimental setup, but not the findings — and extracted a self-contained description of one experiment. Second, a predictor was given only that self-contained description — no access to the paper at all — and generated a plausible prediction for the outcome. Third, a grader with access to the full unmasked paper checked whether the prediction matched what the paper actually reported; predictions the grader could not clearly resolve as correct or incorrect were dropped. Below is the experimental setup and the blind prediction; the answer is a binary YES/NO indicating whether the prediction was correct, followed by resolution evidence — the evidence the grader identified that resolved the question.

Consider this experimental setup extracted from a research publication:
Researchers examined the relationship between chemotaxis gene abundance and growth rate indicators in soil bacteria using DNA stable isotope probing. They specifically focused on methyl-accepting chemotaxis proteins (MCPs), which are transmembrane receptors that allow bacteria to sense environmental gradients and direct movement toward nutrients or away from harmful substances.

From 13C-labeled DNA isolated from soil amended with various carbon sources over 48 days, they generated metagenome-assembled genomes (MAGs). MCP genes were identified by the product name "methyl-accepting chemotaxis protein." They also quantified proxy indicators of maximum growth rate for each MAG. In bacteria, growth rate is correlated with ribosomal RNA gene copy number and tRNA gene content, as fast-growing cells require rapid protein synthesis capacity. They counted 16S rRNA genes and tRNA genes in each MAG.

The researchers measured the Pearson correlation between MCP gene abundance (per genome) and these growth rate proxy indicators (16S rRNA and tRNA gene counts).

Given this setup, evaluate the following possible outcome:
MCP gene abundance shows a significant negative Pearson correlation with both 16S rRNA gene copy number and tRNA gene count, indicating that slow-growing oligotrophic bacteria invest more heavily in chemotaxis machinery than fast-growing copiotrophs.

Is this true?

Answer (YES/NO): NO